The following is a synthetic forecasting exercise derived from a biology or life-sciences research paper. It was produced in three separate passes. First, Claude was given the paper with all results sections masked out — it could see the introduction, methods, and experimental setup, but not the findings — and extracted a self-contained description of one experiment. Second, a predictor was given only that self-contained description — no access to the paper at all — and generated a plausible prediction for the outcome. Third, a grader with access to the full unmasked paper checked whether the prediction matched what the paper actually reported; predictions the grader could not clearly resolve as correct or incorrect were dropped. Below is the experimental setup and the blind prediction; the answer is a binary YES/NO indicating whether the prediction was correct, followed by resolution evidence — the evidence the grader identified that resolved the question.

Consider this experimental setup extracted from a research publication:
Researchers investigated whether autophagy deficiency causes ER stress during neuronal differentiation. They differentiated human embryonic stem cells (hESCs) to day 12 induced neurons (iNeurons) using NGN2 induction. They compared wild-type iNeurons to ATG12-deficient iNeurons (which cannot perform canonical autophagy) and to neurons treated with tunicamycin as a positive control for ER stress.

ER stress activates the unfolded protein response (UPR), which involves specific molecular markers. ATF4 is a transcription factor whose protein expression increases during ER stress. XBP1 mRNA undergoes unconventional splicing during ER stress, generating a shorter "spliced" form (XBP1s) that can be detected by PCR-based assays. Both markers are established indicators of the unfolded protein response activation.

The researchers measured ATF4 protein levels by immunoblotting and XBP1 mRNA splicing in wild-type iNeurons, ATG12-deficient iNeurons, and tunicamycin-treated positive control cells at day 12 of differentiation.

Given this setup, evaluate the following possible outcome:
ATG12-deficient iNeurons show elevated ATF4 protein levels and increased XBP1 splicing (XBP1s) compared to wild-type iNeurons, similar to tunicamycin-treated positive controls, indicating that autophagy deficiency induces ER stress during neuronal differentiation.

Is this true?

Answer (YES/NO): NO